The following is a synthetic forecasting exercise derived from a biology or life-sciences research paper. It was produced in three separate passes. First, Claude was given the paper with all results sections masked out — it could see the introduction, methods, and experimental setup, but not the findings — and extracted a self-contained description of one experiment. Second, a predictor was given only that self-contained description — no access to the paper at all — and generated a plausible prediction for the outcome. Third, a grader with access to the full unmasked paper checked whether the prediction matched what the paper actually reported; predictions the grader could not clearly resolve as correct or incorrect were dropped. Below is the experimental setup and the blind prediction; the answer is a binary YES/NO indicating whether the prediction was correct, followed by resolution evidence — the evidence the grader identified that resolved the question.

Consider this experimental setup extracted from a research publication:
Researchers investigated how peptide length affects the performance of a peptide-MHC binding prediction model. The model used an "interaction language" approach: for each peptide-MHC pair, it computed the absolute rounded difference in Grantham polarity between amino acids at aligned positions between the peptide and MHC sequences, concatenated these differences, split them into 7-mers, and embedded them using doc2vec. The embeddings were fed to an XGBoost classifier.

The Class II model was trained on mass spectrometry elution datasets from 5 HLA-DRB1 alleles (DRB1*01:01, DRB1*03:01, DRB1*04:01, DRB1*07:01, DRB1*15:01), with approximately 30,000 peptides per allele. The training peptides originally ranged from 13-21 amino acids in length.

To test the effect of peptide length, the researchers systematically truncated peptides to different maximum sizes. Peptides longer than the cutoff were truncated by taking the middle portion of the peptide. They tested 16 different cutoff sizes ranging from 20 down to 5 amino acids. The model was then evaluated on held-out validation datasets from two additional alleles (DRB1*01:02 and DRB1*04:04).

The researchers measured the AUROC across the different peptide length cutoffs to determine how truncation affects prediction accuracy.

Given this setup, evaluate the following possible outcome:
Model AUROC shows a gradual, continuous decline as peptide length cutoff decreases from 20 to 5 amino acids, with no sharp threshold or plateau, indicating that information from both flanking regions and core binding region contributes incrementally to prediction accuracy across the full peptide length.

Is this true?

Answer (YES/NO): NO